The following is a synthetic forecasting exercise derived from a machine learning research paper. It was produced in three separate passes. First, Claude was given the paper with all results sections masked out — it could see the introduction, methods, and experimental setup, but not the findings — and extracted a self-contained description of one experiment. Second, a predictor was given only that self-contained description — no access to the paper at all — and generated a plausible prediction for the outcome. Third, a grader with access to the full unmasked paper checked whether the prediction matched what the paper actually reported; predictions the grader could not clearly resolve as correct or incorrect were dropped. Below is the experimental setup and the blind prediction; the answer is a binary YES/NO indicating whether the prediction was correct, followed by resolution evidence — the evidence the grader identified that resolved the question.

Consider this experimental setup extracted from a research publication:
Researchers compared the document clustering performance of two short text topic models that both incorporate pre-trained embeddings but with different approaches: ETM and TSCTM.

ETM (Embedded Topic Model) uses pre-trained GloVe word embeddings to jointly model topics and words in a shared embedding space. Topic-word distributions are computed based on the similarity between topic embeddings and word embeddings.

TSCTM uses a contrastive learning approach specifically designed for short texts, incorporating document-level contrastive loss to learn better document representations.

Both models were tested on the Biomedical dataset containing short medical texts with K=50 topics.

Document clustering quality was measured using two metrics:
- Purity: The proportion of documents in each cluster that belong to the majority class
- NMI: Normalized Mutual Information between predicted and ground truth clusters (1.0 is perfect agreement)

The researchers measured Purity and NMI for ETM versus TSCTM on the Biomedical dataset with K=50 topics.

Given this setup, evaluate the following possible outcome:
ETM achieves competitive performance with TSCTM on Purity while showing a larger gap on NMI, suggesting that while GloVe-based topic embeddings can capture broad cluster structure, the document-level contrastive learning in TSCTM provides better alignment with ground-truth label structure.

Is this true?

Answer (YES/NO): NO